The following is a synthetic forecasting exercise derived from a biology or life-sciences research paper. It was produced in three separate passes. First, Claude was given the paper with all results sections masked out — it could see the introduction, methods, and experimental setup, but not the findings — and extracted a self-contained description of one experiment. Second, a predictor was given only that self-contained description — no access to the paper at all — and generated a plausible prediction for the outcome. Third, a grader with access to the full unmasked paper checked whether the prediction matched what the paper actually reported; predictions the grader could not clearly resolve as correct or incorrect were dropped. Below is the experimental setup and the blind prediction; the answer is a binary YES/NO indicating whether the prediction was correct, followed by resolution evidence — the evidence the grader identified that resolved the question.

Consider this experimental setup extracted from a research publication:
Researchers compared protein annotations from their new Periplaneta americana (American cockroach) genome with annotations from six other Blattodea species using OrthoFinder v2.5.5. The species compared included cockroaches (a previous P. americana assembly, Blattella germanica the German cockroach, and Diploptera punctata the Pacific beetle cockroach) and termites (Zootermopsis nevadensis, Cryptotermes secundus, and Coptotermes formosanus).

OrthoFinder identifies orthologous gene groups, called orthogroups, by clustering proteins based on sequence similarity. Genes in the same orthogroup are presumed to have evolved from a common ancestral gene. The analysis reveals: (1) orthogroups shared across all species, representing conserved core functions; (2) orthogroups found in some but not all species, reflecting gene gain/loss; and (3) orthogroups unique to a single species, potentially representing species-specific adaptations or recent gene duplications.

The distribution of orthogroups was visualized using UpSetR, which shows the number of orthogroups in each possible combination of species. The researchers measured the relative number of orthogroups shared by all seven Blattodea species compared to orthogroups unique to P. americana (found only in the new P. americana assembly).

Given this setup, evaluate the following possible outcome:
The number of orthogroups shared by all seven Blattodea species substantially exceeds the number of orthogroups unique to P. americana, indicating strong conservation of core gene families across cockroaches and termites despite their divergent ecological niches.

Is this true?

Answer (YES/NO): YES